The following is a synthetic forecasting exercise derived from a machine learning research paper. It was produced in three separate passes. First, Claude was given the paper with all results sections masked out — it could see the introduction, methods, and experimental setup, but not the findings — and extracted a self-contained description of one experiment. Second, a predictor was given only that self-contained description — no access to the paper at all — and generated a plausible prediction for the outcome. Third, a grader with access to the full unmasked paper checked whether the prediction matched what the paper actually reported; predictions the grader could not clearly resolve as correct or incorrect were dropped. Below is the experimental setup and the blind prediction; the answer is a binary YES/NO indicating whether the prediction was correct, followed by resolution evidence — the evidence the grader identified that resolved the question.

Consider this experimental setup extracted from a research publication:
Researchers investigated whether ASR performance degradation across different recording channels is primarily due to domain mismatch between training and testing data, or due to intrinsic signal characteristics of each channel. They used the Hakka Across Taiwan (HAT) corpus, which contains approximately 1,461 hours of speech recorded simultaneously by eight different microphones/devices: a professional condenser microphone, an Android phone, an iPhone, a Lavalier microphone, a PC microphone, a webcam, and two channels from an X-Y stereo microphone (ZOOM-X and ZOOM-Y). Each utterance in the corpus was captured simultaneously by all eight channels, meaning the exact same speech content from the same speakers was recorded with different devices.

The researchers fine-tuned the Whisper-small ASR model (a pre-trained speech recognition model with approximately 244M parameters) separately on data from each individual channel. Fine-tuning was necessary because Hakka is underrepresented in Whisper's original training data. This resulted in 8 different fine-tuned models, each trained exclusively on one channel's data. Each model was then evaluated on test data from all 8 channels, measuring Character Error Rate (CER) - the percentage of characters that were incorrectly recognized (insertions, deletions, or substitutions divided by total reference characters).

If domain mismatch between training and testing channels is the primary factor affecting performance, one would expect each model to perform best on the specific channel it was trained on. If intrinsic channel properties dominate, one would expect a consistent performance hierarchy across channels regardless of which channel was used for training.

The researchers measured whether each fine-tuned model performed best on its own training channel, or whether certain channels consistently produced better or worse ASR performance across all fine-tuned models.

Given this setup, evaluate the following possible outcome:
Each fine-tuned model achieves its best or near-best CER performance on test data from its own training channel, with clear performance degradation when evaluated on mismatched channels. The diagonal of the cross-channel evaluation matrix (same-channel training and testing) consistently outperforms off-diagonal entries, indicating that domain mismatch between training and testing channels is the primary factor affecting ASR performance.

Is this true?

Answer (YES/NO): NO